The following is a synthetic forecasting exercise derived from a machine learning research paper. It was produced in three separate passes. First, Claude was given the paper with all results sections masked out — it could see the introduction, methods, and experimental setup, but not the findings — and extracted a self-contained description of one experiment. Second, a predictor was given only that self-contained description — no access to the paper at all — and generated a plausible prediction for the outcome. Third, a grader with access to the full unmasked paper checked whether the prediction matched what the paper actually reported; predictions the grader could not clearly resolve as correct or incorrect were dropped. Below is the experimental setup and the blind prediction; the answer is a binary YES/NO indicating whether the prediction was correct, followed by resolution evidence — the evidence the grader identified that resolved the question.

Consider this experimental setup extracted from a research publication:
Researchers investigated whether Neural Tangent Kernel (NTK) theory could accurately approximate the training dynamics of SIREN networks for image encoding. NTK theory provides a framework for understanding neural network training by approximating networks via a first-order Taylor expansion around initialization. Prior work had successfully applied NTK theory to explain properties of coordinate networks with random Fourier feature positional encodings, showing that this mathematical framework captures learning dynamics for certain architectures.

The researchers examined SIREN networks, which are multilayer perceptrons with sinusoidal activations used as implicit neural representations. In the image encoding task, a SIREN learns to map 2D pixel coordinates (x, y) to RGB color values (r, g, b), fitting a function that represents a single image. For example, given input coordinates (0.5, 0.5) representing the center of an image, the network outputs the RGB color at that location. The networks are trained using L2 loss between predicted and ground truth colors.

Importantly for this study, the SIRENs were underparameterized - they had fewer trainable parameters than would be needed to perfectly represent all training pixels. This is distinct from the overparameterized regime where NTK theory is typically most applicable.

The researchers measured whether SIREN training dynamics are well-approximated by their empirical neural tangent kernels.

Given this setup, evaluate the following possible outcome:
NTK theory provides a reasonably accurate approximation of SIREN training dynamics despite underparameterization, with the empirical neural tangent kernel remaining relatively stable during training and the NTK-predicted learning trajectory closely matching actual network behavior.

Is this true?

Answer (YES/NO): NO